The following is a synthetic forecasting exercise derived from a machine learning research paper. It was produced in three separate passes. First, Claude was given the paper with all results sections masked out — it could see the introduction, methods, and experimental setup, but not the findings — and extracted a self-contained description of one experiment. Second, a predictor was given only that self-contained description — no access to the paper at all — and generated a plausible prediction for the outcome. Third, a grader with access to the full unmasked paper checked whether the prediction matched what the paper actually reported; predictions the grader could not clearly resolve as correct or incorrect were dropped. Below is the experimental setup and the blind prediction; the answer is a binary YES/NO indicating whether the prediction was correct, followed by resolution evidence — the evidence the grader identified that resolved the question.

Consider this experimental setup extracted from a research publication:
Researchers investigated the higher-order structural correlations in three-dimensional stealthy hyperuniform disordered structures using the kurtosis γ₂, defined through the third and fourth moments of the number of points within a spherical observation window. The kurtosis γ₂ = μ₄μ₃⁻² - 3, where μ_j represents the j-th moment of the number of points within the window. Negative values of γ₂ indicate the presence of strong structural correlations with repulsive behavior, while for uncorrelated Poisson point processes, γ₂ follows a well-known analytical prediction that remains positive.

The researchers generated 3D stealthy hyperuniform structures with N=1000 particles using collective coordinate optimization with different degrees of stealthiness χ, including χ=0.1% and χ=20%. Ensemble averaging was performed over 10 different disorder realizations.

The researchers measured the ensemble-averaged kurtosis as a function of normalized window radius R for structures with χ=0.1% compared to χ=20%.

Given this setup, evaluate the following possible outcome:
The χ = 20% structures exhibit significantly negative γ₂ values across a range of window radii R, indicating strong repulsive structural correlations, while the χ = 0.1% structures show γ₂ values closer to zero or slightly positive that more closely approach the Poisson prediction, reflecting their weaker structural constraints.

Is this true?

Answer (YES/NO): YES